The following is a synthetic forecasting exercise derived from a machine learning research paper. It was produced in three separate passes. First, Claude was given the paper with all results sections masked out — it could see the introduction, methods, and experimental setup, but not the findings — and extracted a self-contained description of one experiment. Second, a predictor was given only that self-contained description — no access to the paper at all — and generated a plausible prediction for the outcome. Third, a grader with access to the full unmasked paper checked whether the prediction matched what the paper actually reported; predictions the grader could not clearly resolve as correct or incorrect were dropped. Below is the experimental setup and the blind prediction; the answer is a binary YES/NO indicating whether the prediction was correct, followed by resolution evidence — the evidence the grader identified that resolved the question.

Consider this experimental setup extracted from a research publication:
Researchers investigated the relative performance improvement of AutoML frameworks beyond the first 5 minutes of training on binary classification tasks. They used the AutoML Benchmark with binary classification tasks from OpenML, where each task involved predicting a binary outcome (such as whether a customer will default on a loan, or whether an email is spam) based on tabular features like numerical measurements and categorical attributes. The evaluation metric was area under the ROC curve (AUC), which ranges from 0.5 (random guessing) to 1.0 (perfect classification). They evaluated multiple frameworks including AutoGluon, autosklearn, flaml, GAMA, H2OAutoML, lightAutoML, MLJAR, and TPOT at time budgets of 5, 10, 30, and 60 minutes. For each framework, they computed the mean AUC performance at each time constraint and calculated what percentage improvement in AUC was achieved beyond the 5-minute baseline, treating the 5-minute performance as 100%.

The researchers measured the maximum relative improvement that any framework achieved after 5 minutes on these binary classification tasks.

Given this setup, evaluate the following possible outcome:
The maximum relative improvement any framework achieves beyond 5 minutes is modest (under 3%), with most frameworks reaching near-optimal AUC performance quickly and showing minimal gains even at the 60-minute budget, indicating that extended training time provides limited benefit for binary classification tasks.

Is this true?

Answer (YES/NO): YES